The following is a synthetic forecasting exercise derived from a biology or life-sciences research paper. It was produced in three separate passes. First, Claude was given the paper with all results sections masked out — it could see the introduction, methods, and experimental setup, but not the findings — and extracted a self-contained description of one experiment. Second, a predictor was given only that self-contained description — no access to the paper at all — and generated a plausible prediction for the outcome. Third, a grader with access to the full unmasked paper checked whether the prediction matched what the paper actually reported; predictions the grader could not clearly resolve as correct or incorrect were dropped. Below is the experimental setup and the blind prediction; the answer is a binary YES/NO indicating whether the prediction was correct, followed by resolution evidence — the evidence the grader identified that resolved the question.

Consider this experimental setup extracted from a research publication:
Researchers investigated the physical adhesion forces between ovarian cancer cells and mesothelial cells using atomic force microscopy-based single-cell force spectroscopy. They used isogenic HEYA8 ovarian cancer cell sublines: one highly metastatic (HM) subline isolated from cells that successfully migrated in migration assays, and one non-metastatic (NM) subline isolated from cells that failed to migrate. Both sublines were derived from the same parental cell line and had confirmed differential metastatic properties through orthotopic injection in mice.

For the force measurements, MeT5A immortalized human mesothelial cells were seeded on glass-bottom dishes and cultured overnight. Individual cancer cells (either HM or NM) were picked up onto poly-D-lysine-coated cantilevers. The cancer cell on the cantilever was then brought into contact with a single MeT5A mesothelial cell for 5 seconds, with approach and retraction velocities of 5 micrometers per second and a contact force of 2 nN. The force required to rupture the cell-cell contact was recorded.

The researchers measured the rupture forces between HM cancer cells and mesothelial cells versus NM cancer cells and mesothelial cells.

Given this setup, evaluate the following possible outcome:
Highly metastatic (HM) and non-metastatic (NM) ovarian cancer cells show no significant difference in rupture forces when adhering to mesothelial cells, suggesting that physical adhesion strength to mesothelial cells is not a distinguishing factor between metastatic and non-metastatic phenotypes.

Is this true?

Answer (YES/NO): NO